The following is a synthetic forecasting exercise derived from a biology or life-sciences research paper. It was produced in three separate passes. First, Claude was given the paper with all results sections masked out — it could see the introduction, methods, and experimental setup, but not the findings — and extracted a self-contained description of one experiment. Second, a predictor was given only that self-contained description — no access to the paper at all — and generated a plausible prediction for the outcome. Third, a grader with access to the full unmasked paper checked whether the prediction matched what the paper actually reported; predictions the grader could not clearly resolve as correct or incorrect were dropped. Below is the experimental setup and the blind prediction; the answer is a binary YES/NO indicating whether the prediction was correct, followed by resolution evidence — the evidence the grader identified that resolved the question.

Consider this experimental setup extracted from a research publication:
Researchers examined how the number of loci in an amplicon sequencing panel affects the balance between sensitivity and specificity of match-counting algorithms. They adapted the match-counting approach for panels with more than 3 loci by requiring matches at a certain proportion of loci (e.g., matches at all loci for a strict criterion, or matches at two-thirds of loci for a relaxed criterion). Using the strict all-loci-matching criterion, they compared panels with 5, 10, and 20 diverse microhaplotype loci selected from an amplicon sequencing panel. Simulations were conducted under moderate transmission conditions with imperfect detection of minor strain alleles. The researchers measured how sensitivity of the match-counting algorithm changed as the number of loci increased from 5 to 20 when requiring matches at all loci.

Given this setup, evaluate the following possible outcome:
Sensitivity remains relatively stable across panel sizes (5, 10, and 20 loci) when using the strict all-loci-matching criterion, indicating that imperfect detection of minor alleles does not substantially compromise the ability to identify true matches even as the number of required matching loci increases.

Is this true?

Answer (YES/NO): NO